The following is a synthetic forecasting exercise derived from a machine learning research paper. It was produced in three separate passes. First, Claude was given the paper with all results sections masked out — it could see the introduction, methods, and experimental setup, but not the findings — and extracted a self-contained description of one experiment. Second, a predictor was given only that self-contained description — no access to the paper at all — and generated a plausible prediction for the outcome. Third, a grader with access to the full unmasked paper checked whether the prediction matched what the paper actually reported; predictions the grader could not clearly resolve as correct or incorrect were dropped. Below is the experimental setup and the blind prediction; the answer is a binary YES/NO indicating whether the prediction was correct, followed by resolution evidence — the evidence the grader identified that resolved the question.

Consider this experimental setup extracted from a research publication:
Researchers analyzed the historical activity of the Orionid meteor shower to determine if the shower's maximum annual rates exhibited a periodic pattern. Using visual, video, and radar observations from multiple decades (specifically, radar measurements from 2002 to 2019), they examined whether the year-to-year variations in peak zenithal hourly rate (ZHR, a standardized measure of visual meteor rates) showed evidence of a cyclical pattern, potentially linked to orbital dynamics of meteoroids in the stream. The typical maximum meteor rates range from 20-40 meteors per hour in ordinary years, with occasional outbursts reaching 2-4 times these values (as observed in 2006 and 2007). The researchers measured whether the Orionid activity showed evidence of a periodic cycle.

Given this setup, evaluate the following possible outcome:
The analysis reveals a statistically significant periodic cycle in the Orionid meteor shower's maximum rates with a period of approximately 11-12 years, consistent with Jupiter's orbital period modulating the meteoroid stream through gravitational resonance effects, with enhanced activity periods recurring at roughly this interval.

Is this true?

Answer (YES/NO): YES